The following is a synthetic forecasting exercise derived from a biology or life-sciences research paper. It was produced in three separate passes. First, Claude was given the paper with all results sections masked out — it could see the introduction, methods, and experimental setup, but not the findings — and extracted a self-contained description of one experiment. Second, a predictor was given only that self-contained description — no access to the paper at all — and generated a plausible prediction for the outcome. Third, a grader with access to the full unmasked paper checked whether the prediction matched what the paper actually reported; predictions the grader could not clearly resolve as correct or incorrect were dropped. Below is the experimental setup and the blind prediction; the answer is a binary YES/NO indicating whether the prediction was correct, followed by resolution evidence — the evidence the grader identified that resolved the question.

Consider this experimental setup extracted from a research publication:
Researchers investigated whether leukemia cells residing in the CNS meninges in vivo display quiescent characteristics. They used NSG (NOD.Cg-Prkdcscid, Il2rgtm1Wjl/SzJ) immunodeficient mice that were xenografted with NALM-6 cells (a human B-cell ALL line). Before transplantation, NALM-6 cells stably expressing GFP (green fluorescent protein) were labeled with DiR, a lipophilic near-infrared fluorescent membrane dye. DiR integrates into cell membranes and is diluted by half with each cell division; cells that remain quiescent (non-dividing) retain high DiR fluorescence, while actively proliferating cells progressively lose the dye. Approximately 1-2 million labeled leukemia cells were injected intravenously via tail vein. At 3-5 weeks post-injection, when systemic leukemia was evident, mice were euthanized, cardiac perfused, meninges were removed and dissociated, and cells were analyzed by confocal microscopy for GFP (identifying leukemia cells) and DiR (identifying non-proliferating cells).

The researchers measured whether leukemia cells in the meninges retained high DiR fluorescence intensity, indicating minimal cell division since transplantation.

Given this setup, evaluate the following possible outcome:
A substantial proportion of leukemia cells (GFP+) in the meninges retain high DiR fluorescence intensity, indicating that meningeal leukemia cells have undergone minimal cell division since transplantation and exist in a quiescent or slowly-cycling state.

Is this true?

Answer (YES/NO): NO